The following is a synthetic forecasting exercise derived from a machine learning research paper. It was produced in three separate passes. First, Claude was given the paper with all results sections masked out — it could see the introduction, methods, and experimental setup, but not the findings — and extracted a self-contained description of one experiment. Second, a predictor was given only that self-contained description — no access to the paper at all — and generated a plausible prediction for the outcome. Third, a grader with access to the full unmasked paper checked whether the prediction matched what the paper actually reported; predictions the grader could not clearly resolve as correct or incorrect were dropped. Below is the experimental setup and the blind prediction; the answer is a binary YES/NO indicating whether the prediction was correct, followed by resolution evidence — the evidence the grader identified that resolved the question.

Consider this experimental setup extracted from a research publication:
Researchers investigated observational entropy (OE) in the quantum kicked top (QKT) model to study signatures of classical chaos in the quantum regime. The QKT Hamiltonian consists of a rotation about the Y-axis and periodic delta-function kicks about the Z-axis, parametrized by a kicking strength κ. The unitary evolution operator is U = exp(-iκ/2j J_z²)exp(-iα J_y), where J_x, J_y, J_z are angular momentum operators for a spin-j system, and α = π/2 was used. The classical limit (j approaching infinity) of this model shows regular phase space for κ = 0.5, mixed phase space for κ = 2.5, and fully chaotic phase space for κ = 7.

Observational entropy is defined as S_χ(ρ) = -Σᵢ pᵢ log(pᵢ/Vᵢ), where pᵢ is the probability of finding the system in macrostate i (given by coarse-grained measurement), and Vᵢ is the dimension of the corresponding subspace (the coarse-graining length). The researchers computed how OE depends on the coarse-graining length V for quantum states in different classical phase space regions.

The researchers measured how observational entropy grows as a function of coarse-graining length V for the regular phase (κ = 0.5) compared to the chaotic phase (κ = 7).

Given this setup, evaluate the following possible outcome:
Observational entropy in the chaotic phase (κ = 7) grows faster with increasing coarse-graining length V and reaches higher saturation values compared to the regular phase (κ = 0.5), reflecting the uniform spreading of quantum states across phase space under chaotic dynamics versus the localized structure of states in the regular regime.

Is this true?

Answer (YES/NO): YES